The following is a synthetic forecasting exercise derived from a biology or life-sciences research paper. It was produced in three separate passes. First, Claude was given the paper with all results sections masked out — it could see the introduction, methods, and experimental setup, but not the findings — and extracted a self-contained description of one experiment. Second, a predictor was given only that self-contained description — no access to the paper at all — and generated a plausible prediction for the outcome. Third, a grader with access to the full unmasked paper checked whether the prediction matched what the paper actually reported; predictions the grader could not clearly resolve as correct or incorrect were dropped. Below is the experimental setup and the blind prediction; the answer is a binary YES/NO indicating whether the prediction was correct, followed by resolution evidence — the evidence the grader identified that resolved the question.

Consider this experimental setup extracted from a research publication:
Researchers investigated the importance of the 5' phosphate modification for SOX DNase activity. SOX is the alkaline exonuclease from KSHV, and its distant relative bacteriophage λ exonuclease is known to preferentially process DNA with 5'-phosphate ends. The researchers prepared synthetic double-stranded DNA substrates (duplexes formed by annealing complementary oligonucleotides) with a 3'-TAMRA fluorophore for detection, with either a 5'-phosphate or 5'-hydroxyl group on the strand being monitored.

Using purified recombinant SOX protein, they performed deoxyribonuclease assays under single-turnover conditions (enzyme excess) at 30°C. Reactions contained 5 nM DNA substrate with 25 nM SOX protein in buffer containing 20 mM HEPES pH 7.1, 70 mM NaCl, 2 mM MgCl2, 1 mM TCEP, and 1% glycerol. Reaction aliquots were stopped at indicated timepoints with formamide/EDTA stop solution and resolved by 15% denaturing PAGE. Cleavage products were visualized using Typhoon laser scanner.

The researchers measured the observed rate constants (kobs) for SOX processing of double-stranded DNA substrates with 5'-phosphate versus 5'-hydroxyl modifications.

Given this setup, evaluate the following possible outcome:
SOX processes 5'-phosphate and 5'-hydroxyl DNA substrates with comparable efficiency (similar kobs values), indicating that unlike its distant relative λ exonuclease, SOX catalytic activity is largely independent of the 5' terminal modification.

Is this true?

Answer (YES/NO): NO